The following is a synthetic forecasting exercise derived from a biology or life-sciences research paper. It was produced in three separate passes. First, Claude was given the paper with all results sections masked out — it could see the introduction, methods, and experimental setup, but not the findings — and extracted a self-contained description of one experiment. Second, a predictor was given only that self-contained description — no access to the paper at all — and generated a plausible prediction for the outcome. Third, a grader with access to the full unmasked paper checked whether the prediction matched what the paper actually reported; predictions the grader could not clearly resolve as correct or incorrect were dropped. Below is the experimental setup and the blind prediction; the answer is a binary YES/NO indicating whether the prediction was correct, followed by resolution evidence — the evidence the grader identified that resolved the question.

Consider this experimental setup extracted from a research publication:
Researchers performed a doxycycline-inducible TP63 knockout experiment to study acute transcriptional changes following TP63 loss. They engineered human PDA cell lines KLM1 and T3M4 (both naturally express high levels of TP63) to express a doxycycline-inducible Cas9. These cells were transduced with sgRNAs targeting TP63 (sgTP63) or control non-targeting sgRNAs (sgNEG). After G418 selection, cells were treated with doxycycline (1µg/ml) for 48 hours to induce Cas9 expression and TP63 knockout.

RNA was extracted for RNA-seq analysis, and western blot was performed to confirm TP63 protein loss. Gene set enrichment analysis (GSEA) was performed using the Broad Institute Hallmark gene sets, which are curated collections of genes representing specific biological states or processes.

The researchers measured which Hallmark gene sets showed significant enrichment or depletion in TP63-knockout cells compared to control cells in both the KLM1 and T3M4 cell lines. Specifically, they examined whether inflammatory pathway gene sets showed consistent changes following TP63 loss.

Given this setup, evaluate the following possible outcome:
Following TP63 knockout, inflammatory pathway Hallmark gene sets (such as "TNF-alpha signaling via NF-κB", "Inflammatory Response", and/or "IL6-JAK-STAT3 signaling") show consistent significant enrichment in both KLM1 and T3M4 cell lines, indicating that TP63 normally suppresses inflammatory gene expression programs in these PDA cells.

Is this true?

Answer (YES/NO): NO